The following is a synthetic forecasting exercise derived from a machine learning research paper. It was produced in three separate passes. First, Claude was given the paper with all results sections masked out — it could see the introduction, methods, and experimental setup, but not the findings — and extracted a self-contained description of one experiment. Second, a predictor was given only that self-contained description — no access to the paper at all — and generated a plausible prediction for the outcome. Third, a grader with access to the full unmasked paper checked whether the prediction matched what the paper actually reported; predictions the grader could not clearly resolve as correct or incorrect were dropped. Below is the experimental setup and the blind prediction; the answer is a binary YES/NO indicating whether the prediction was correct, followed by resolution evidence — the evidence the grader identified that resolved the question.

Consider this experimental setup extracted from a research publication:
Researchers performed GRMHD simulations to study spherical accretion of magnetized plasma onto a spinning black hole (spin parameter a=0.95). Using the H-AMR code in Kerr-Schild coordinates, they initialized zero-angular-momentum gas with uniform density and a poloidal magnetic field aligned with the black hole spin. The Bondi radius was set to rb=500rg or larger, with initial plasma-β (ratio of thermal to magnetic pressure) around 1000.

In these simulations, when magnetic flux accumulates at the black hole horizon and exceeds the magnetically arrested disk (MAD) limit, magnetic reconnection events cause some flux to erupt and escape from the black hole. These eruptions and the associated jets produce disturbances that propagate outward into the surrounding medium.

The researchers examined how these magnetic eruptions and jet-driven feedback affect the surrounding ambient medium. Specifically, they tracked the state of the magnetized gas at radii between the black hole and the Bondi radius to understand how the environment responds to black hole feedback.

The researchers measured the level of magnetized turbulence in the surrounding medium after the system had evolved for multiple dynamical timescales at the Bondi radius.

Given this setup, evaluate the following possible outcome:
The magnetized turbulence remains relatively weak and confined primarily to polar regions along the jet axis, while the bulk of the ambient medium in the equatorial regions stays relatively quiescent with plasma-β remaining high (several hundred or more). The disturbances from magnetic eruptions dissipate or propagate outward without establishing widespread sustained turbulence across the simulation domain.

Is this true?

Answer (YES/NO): NO